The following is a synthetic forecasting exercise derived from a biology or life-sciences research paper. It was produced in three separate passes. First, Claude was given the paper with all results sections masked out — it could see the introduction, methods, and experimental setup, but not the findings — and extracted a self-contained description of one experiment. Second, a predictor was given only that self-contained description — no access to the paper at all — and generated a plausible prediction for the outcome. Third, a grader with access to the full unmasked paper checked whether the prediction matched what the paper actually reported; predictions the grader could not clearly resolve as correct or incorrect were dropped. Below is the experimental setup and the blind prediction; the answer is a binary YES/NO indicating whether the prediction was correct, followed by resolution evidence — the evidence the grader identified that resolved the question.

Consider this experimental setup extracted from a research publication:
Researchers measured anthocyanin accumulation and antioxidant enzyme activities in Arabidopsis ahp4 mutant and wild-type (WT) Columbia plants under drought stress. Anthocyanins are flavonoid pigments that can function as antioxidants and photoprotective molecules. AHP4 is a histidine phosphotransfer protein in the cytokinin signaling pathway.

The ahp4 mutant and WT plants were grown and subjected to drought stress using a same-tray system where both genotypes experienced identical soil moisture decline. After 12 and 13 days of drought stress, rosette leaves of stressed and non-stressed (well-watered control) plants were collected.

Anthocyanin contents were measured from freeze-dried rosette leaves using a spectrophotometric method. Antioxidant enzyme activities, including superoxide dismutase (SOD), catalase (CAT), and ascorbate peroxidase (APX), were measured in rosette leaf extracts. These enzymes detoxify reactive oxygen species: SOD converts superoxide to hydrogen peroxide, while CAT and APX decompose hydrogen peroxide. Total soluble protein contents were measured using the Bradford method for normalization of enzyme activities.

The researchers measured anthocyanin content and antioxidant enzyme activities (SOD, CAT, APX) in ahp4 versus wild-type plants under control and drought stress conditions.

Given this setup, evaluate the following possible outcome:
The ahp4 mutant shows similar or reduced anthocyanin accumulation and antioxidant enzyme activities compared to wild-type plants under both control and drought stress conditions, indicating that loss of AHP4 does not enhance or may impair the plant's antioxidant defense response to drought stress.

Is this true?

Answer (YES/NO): NO